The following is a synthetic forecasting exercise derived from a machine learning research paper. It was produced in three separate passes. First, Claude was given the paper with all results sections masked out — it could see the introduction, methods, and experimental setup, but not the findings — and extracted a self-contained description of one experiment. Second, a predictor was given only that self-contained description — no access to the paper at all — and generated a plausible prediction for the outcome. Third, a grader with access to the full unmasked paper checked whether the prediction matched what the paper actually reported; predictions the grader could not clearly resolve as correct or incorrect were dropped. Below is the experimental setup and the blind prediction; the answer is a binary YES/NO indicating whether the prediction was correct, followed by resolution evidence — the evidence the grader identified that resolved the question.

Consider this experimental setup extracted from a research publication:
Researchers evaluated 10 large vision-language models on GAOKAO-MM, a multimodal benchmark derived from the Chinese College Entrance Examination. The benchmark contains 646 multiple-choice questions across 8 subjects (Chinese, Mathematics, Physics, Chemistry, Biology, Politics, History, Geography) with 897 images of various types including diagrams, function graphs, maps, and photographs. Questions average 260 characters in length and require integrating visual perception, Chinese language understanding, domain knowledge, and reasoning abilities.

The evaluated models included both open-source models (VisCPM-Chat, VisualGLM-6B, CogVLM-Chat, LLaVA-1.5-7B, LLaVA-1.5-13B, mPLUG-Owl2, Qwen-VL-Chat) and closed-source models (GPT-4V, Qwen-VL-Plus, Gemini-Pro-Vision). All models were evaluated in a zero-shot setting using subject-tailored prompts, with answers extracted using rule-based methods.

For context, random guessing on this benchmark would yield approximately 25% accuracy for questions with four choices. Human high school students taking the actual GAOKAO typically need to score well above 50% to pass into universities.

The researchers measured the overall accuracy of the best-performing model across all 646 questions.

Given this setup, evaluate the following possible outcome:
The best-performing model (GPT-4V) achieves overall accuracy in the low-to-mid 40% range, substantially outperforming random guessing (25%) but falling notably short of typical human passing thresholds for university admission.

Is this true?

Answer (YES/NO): NO